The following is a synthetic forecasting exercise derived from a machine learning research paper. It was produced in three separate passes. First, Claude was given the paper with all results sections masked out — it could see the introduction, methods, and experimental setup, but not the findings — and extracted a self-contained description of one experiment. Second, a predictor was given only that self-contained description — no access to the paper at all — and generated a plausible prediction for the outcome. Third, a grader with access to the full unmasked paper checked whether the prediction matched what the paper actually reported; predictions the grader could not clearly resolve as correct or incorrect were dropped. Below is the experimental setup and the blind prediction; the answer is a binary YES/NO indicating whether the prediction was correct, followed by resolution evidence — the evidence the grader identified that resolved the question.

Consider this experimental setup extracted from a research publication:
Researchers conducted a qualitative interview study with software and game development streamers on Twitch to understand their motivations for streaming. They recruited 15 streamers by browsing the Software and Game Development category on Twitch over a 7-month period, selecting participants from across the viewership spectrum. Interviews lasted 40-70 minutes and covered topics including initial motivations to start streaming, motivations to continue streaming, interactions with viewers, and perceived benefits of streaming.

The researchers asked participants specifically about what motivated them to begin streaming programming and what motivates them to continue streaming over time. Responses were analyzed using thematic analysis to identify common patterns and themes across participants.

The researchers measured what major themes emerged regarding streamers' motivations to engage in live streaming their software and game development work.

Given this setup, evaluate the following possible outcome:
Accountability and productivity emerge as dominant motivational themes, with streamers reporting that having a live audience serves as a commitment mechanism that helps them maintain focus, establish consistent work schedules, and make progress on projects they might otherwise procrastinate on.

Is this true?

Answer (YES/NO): NO